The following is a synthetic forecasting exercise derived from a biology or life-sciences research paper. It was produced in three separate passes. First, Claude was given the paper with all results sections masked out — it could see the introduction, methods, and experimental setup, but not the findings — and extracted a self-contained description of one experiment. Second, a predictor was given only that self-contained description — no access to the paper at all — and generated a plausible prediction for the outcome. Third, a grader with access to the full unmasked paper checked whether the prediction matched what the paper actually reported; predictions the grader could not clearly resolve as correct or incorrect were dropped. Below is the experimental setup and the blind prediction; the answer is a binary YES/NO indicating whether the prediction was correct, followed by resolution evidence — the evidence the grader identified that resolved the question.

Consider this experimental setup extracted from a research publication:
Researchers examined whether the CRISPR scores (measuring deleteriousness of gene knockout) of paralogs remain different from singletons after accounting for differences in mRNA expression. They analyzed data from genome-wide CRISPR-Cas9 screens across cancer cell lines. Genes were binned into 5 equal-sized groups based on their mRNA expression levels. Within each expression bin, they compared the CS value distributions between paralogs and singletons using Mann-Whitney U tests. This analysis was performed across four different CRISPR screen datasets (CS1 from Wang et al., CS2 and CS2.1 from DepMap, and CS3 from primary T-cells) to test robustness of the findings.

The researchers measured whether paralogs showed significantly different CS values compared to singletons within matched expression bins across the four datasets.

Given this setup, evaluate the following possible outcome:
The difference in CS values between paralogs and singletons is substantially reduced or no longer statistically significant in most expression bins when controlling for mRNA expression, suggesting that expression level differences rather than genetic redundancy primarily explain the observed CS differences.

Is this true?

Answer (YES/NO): NO